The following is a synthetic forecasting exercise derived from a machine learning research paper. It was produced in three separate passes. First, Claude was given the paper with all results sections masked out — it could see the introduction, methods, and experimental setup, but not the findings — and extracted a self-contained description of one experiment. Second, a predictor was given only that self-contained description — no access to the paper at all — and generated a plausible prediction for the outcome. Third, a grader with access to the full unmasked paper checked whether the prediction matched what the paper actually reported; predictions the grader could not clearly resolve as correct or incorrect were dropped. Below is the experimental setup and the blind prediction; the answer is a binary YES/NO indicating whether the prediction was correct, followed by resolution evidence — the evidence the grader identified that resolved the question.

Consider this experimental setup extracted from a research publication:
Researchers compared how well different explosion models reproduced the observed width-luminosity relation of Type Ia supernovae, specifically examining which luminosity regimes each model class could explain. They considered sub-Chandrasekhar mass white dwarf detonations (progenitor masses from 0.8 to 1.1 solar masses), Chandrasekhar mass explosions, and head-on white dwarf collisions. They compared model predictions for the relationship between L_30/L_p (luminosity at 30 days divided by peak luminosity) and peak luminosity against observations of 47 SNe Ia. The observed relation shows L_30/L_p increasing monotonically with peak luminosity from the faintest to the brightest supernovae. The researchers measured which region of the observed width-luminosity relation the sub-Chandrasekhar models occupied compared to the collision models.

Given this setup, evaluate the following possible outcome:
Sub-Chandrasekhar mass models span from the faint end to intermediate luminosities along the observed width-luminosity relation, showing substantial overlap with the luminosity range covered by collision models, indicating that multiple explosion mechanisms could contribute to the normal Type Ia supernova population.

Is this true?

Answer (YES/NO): NO